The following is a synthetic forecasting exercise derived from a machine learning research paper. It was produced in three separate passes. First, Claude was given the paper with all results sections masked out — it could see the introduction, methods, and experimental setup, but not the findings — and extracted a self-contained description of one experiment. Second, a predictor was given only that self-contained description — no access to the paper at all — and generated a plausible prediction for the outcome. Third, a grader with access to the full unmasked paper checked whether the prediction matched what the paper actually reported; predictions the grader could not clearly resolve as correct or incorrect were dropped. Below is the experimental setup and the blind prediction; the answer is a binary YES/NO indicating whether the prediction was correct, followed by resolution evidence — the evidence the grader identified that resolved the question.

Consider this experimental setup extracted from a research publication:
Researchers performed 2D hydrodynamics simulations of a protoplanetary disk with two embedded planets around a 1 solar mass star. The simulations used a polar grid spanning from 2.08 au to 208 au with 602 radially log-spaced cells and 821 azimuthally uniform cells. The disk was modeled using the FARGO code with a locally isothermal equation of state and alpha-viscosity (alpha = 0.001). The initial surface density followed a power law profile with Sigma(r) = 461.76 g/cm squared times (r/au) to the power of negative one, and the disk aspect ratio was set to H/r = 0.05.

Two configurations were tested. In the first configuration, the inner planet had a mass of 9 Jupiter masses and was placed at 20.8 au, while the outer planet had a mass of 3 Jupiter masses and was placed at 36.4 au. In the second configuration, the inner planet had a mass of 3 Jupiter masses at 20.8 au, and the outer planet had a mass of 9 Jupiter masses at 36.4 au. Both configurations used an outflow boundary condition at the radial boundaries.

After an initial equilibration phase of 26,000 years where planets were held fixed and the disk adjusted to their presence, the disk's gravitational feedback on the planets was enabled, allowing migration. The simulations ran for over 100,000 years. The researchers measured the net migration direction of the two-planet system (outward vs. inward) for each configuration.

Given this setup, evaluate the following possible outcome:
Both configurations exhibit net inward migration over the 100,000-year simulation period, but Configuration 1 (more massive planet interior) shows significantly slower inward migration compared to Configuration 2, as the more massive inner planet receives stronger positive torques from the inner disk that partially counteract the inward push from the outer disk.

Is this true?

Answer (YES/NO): NO